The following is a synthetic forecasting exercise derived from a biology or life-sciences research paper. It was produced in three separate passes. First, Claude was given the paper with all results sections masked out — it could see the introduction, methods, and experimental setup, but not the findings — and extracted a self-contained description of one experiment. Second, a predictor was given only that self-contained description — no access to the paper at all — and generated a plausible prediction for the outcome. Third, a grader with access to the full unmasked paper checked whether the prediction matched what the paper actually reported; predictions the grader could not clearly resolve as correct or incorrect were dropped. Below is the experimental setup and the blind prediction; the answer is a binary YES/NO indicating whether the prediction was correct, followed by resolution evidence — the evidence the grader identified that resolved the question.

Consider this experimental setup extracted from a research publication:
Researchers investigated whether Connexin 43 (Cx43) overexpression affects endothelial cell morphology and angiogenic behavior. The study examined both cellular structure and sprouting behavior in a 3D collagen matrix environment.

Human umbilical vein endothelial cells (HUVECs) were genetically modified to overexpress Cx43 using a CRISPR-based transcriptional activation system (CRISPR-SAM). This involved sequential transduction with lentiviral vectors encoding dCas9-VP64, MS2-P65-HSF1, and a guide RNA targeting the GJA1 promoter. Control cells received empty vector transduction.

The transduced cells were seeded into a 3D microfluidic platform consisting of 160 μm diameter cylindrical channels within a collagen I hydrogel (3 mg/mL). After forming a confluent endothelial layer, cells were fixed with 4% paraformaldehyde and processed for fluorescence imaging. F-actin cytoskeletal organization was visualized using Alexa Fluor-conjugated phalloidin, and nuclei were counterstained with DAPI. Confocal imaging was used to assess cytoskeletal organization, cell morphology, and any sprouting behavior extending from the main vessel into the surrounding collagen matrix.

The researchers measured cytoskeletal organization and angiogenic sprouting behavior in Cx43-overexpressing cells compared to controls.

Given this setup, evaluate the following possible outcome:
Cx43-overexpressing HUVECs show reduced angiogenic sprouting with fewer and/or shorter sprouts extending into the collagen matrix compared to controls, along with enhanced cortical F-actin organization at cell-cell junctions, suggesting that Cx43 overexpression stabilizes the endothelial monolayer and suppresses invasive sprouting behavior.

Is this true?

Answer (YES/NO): NO